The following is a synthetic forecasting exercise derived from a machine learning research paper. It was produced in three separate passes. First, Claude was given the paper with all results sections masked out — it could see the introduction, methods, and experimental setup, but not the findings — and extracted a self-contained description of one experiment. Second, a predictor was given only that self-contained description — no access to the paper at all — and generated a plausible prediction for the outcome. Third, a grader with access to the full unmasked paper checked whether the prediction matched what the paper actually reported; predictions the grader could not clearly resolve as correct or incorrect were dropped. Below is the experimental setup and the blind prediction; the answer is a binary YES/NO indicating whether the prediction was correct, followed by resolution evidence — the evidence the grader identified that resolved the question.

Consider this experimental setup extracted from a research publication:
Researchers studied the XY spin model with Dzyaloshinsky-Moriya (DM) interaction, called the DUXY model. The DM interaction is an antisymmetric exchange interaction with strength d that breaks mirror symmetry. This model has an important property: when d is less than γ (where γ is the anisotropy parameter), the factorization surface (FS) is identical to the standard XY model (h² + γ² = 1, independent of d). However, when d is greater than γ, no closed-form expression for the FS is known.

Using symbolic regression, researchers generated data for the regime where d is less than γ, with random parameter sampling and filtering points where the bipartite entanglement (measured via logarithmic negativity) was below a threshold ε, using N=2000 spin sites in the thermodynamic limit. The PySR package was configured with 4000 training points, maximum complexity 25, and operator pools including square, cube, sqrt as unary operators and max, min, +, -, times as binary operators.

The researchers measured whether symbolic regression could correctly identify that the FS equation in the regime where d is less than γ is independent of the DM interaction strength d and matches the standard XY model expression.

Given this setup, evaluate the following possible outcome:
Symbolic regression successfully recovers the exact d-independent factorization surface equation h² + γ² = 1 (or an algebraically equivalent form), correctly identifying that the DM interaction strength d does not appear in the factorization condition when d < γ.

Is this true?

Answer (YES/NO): NO